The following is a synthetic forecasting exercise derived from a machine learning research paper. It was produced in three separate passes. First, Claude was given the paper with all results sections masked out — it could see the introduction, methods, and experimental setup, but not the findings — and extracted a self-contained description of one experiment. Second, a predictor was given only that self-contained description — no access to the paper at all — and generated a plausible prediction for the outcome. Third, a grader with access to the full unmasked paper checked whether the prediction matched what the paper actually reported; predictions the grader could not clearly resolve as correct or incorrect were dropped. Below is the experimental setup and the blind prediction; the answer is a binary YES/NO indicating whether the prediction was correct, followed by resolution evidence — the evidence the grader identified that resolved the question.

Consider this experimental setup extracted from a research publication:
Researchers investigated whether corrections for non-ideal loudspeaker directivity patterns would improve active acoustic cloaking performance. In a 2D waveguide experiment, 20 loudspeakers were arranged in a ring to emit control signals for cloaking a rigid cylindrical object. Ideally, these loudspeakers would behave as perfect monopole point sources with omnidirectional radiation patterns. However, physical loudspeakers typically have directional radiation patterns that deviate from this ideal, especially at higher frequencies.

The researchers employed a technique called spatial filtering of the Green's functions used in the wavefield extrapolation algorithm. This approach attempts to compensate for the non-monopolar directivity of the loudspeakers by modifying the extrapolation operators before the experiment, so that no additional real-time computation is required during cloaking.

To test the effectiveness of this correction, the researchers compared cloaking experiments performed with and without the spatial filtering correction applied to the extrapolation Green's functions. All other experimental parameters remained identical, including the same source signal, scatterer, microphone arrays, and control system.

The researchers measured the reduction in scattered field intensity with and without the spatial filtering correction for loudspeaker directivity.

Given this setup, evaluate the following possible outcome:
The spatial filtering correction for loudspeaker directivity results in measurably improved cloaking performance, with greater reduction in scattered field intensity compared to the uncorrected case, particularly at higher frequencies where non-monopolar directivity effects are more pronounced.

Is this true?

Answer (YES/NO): NO